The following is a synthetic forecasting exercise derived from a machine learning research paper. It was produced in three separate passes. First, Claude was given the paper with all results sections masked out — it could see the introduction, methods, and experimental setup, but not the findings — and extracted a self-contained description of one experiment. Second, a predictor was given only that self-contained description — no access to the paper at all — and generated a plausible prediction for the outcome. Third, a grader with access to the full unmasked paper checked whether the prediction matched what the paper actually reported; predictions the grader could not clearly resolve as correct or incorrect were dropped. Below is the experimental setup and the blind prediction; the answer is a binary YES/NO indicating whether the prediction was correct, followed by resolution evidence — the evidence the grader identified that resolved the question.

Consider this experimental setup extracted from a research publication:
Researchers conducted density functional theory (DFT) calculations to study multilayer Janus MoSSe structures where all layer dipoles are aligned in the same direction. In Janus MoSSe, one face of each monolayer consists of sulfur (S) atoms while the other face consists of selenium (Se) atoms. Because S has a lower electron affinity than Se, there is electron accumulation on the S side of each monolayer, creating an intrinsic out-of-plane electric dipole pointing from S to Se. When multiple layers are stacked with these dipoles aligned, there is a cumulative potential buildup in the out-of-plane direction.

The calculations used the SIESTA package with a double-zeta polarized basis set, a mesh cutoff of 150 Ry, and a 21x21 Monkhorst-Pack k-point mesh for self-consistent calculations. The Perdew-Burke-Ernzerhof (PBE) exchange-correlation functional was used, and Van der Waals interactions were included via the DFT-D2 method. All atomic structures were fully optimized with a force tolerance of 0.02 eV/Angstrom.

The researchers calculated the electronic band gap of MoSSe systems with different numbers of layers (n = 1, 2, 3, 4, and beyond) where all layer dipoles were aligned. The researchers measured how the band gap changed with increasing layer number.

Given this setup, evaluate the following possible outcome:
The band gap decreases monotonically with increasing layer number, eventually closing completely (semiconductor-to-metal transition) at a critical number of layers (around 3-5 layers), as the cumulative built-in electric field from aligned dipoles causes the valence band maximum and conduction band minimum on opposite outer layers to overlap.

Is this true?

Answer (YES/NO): YES